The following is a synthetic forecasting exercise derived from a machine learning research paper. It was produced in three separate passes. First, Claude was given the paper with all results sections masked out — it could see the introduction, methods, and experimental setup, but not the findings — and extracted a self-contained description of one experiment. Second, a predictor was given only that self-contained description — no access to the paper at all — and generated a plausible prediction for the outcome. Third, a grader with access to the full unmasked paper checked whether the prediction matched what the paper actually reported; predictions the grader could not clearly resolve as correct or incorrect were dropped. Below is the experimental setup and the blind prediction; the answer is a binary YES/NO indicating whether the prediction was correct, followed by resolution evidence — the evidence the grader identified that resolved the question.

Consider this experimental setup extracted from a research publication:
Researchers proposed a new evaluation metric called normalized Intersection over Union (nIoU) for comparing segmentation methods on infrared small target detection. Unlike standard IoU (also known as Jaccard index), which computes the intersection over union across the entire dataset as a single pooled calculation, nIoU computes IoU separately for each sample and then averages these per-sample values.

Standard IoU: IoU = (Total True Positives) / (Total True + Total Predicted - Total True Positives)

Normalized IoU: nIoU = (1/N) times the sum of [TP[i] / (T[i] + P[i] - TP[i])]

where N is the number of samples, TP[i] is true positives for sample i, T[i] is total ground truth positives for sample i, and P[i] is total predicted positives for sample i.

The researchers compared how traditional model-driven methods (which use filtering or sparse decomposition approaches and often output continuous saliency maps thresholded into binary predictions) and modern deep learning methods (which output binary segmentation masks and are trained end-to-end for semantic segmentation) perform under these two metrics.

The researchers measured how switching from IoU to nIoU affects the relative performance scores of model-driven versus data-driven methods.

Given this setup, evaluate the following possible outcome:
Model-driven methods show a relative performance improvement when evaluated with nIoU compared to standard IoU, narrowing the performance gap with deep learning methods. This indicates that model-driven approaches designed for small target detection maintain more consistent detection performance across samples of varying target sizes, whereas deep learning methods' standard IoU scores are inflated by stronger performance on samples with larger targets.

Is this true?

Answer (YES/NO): YES